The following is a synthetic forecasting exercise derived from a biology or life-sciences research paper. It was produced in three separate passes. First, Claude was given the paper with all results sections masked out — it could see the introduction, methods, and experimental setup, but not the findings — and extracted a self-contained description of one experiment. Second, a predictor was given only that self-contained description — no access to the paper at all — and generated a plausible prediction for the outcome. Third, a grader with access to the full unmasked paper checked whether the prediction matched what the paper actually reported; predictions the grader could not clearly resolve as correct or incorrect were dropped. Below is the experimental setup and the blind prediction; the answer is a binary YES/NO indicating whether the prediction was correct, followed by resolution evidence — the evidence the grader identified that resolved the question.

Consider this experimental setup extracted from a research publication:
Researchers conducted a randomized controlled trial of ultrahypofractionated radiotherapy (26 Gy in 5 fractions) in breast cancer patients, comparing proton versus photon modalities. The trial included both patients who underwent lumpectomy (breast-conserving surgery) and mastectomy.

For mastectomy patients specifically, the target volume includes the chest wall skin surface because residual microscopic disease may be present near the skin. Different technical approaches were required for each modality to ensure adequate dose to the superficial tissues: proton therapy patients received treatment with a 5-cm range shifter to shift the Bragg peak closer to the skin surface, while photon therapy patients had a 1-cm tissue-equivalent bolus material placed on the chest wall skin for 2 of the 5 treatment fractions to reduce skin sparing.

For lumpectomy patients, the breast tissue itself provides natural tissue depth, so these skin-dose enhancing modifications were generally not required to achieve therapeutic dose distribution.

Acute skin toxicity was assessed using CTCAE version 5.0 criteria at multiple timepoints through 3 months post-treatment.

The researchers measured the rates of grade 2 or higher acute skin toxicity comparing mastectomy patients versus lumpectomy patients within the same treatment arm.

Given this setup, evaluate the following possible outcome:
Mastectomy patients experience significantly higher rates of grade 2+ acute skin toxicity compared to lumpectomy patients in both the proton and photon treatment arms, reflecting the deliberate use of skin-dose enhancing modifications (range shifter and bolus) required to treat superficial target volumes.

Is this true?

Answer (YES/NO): NO